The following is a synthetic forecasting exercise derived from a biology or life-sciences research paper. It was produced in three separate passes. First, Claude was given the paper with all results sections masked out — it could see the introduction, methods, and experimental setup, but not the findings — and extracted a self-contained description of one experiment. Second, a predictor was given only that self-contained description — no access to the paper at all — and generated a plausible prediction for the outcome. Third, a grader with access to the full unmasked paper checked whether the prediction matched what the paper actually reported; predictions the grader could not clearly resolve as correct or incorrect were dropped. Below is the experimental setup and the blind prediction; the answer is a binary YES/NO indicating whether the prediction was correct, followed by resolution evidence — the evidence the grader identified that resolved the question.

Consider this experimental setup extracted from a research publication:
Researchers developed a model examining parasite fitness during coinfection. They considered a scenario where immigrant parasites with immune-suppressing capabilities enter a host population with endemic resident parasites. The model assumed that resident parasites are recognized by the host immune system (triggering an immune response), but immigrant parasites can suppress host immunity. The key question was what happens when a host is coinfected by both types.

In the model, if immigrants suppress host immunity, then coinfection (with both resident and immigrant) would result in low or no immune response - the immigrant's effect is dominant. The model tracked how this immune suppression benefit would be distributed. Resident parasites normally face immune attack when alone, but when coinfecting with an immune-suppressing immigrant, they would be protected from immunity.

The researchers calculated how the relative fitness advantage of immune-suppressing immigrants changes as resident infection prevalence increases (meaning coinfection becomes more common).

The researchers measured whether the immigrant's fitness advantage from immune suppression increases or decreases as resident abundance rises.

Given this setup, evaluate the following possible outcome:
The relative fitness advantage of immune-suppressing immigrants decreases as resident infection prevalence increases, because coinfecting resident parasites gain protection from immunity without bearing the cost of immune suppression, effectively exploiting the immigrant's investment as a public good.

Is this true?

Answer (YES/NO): YES